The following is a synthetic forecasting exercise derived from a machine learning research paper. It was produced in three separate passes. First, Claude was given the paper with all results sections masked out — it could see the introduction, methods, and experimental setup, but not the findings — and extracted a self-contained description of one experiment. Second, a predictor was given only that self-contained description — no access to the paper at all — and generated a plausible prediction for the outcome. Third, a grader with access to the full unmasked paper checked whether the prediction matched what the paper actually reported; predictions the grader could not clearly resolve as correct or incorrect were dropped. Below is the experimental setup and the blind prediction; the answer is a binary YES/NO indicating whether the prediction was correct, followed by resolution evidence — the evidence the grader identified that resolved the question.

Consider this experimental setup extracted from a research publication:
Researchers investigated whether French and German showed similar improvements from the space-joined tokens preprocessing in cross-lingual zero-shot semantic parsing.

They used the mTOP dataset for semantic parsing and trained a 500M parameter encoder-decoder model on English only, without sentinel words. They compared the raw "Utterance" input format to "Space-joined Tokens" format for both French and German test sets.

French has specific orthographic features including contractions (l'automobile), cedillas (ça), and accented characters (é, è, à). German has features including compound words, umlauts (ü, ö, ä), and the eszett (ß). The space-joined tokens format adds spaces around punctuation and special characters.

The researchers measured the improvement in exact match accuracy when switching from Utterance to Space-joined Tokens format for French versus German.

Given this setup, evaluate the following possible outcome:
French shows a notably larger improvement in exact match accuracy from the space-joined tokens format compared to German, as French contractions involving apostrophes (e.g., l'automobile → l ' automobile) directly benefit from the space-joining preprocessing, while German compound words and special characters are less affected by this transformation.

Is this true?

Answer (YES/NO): YES